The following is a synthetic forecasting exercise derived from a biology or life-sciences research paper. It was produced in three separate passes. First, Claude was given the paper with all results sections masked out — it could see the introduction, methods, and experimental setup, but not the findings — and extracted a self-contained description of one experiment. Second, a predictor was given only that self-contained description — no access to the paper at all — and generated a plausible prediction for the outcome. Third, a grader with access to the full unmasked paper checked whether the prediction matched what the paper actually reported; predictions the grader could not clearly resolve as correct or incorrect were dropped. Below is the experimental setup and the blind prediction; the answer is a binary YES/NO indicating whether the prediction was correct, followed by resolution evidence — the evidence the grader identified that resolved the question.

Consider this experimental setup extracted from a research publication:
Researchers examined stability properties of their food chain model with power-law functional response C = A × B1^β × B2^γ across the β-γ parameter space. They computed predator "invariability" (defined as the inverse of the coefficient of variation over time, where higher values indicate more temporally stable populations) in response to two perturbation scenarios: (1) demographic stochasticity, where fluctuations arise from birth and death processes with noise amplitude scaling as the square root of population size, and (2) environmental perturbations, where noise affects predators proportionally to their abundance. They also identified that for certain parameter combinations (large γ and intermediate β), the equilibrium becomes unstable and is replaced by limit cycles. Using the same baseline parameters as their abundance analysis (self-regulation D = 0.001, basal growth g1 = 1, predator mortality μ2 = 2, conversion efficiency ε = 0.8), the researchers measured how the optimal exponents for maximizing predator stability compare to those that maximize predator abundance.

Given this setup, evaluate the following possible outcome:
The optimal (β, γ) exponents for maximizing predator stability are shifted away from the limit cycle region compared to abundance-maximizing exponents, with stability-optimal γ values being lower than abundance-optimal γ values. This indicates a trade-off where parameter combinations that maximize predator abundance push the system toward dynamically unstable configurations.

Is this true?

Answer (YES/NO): YES